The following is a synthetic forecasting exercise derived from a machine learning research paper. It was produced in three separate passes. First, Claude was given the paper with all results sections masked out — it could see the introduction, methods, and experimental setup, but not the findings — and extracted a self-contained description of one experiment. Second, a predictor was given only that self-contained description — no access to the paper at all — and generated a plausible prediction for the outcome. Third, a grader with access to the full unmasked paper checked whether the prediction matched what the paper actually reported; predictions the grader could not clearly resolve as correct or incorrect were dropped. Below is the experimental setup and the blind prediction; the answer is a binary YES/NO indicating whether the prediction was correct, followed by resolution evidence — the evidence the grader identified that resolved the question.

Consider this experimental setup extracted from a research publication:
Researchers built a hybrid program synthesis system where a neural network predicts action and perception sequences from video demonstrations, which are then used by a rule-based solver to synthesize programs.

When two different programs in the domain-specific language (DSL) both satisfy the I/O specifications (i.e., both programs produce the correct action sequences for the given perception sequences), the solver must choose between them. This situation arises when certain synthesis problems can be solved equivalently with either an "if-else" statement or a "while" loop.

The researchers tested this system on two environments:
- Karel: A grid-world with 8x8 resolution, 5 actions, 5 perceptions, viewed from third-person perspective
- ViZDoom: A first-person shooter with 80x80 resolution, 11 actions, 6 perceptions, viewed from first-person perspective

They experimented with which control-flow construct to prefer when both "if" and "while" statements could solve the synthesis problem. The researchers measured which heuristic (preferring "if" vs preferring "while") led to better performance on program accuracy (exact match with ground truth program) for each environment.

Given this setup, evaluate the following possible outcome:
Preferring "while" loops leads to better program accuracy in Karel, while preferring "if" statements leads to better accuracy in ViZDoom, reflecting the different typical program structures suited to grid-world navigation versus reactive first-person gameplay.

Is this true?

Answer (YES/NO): YES